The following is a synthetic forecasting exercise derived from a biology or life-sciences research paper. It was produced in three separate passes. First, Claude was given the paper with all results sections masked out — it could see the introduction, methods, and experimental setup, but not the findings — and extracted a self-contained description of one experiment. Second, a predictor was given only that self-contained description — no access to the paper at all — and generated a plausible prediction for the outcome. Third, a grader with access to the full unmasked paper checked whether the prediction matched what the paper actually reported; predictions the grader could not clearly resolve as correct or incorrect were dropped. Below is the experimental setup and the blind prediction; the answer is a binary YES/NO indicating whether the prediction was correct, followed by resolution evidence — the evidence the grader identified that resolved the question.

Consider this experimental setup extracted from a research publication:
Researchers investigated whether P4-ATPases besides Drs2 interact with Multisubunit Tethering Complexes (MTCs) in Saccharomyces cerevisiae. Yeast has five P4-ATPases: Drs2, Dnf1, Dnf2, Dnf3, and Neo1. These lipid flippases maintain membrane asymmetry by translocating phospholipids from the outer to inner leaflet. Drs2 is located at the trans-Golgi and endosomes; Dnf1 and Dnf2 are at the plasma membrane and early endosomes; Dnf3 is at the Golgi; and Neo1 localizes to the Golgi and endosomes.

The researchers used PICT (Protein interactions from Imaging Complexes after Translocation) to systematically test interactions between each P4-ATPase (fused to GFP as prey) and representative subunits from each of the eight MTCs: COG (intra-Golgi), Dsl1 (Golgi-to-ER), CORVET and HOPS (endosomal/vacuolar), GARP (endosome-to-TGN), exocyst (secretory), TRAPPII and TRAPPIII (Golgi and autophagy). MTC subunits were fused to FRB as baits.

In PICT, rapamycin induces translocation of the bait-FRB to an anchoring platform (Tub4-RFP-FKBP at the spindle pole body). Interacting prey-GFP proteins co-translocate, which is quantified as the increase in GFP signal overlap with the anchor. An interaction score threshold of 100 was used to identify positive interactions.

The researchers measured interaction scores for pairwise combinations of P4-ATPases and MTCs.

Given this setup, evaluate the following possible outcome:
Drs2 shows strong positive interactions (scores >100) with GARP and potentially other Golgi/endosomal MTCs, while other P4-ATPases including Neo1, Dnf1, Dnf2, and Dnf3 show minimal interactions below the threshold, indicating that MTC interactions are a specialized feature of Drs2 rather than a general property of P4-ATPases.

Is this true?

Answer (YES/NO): NO